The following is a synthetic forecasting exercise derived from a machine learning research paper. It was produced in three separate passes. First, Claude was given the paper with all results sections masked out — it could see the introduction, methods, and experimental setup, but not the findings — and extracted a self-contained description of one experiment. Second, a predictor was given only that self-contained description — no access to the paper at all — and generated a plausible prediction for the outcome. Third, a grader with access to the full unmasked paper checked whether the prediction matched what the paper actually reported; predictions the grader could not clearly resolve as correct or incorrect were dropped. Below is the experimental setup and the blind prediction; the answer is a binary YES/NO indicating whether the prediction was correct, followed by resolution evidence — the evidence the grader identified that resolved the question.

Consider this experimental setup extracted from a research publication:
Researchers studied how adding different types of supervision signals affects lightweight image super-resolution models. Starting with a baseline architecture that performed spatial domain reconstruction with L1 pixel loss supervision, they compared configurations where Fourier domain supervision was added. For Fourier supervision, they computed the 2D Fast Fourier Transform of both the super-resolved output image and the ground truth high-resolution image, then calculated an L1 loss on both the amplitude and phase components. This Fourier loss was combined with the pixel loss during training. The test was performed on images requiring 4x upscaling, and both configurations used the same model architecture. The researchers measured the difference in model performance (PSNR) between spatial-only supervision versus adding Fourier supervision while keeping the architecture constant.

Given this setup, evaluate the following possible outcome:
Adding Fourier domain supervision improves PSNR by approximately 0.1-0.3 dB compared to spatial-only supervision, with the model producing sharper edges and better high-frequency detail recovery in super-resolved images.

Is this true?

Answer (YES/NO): NO